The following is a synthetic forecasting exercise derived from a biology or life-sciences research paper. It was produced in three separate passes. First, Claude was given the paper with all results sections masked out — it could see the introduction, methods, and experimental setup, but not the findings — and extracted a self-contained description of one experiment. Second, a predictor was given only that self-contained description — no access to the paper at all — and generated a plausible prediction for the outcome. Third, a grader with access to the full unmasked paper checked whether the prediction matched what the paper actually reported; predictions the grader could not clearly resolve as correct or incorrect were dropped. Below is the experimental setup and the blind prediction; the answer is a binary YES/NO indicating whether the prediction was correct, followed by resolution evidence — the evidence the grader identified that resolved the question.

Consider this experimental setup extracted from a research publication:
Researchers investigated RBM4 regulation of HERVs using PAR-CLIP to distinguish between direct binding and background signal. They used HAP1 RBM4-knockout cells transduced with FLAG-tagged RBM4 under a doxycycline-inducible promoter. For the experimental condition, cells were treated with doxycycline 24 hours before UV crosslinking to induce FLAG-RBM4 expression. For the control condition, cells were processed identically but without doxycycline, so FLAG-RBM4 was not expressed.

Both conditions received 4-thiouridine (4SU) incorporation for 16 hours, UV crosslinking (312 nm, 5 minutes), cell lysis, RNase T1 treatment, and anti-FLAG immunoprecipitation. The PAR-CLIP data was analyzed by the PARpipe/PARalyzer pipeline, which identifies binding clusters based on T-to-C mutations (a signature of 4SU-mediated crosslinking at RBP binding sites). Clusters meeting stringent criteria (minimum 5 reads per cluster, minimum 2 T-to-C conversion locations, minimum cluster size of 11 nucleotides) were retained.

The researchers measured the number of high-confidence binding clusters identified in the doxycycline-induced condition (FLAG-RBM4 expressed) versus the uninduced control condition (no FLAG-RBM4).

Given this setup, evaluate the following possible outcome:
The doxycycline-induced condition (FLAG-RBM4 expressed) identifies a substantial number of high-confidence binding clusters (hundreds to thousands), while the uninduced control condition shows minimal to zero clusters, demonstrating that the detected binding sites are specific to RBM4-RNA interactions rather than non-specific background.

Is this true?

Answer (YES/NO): NO